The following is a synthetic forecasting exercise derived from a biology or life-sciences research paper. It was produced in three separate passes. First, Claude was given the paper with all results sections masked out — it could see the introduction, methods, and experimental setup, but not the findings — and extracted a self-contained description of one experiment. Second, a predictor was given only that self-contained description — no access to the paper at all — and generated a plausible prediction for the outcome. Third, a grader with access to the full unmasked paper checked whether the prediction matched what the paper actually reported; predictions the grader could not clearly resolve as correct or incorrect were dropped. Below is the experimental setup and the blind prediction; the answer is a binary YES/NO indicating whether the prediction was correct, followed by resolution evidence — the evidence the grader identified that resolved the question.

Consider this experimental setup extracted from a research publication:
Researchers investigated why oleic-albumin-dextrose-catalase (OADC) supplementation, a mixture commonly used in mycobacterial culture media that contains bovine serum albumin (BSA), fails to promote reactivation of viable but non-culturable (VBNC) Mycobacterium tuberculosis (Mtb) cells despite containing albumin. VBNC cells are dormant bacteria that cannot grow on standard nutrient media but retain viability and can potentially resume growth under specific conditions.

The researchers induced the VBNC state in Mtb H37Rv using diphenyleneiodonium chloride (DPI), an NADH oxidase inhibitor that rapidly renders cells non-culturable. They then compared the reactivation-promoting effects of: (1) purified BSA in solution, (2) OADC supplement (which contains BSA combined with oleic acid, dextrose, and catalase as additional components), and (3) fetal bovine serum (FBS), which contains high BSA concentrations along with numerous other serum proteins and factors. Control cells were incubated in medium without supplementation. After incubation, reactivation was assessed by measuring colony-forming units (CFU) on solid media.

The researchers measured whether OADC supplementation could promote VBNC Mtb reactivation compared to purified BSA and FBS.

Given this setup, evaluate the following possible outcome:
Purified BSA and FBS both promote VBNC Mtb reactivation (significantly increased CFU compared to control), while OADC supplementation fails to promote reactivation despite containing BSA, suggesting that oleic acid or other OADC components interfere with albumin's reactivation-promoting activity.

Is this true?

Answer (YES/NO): NO